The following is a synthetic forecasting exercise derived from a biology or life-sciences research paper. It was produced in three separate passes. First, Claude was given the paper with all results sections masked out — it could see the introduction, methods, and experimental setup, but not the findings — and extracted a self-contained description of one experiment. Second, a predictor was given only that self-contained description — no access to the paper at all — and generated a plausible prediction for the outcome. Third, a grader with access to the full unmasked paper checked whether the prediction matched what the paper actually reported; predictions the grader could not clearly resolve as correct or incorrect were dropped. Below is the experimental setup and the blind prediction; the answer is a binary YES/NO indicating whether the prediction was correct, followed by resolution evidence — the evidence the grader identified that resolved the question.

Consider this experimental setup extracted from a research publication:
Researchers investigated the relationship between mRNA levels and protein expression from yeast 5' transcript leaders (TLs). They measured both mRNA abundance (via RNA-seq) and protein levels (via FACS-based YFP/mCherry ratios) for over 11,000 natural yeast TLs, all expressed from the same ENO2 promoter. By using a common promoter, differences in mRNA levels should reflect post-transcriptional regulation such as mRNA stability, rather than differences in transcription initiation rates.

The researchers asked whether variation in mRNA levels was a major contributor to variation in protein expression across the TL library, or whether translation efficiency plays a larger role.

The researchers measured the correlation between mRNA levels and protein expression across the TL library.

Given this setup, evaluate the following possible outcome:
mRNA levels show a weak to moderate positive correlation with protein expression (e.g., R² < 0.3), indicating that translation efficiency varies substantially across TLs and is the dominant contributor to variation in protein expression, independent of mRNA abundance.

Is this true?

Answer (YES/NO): YES